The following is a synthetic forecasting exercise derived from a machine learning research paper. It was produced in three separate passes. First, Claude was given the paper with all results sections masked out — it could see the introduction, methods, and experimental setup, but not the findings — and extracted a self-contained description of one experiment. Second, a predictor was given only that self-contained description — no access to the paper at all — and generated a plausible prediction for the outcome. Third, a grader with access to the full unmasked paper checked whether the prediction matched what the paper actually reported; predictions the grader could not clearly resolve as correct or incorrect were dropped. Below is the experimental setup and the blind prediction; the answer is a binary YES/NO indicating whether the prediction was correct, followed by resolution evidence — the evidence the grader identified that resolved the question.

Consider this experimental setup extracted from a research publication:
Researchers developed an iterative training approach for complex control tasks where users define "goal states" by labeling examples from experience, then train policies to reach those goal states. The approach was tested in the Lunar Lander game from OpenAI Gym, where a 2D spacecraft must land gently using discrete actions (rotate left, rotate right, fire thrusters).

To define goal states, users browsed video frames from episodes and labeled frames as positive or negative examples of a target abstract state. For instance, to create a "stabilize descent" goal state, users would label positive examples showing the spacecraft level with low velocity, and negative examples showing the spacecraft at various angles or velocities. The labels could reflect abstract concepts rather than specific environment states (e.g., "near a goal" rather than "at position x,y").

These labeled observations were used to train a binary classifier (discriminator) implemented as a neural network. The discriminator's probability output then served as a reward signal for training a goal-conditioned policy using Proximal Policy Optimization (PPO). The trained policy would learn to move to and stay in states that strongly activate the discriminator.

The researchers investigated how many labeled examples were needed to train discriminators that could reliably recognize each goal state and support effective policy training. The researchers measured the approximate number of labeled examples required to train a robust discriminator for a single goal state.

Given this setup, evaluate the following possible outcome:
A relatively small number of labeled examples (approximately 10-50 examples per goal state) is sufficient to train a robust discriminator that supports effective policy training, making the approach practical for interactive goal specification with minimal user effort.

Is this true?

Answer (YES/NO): NO